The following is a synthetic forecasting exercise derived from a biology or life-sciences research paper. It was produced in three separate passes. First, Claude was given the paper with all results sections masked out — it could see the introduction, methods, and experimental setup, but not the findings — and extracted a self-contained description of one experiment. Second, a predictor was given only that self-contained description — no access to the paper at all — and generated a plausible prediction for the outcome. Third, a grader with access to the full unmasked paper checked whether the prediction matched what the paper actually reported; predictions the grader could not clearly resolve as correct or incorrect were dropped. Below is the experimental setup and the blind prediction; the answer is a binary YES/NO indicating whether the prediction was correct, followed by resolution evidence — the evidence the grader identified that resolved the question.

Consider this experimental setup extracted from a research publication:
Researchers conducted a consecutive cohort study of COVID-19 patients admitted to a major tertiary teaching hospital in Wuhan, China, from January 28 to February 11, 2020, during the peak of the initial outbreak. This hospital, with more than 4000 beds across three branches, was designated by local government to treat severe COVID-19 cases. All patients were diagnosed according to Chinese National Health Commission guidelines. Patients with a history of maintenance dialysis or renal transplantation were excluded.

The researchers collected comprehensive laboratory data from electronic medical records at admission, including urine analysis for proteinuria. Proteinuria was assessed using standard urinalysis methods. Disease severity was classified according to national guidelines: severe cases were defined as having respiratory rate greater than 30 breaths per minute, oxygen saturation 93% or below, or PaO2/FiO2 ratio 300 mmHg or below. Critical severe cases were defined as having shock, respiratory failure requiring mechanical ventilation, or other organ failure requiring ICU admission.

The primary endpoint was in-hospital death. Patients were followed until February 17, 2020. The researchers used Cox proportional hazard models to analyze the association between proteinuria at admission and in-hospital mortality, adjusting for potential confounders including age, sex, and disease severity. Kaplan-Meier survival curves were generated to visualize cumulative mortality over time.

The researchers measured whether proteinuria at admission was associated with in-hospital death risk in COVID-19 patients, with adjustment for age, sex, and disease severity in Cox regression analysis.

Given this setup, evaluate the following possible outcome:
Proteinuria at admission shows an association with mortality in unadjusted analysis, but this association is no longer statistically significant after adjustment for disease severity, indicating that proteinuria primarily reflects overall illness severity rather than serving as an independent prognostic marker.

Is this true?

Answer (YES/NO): NO